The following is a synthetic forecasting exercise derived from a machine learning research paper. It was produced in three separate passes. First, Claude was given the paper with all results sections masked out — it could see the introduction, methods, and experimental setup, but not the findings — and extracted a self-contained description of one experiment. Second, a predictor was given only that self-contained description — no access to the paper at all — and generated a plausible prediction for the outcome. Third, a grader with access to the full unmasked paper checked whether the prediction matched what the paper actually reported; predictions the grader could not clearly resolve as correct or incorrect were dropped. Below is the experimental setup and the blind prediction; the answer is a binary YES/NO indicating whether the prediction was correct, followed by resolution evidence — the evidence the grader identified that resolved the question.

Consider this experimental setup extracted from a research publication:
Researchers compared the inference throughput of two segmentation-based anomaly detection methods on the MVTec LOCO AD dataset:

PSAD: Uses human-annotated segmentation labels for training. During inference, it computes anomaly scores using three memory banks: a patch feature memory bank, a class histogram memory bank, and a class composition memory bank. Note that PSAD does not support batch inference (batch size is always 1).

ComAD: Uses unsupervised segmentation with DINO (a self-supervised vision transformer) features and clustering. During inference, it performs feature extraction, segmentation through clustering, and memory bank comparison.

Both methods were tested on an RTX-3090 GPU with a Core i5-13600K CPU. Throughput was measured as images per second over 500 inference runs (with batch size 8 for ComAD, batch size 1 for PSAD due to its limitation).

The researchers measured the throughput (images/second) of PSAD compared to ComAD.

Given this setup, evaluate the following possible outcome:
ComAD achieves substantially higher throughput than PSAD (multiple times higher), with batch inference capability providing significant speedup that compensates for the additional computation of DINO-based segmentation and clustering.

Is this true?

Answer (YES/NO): YES